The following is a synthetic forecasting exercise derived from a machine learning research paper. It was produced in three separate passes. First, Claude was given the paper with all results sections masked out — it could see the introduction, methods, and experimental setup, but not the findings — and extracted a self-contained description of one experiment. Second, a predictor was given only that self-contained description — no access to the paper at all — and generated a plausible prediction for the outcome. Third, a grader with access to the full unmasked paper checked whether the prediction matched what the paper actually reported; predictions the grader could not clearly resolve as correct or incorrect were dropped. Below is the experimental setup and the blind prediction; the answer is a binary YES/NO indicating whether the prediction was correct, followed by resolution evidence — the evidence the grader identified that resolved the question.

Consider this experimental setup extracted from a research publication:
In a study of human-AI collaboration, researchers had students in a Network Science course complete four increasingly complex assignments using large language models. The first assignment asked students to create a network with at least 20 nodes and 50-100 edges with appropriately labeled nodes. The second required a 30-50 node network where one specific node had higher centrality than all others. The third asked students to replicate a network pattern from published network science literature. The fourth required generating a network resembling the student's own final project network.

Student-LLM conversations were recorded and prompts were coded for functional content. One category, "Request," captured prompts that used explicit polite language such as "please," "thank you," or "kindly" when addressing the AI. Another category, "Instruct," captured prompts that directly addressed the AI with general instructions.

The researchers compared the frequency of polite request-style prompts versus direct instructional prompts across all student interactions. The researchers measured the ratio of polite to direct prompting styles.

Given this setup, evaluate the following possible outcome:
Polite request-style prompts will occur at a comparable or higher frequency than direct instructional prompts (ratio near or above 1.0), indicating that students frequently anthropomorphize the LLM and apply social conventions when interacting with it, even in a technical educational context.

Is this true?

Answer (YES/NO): NO